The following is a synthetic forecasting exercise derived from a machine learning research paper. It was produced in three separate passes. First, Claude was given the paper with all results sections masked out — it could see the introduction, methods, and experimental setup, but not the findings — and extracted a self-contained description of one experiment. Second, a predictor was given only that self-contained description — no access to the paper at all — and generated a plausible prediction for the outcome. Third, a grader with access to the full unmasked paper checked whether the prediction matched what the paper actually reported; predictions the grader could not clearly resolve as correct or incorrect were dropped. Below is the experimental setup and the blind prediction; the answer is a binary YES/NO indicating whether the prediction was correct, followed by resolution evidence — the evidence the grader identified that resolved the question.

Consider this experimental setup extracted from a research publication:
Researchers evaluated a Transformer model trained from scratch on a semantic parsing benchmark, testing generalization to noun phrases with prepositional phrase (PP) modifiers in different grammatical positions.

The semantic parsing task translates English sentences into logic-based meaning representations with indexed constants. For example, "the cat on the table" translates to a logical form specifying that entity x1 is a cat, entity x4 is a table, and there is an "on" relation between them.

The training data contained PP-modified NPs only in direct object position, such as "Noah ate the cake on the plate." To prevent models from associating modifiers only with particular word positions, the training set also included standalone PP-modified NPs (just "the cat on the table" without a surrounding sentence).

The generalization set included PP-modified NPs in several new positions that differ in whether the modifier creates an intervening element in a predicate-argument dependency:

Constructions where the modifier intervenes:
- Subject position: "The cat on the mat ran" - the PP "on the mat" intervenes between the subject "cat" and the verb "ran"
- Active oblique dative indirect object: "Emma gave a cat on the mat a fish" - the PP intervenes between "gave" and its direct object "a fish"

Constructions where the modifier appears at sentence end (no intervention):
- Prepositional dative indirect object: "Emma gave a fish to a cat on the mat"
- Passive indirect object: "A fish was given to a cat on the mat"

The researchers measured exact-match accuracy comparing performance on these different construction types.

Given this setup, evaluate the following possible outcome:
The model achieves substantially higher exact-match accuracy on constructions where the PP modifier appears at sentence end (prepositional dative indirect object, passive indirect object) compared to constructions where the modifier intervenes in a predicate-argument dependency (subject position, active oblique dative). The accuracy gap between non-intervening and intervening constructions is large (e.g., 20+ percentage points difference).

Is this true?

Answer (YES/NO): YES